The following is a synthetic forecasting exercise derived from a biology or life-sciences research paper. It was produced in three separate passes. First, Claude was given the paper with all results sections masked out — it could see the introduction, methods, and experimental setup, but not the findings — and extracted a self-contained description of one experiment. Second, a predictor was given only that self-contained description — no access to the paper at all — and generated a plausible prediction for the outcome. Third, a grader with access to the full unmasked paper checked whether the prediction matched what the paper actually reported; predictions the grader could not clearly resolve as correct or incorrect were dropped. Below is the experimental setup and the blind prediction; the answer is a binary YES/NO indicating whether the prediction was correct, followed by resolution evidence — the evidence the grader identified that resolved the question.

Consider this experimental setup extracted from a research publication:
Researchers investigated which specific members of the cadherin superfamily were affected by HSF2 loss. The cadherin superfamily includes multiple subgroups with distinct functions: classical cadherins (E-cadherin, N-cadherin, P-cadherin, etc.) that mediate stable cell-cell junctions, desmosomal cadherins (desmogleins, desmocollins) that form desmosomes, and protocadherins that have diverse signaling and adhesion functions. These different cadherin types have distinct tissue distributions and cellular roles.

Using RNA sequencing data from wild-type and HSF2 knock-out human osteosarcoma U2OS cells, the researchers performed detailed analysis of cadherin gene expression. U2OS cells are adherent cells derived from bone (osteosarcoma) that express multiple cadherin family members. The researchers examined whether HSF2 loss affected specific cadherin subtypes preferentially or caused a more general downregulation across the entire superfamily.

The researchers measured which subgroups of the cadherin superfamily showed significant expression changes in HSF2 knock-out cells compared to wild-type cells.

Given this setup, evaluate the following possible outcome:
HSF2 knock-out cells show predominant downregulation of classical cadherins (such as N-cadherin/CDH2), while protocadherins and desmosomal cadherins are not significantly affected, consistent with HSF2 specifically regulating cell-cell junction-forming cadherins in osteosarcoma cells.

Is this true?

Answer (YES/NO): NO